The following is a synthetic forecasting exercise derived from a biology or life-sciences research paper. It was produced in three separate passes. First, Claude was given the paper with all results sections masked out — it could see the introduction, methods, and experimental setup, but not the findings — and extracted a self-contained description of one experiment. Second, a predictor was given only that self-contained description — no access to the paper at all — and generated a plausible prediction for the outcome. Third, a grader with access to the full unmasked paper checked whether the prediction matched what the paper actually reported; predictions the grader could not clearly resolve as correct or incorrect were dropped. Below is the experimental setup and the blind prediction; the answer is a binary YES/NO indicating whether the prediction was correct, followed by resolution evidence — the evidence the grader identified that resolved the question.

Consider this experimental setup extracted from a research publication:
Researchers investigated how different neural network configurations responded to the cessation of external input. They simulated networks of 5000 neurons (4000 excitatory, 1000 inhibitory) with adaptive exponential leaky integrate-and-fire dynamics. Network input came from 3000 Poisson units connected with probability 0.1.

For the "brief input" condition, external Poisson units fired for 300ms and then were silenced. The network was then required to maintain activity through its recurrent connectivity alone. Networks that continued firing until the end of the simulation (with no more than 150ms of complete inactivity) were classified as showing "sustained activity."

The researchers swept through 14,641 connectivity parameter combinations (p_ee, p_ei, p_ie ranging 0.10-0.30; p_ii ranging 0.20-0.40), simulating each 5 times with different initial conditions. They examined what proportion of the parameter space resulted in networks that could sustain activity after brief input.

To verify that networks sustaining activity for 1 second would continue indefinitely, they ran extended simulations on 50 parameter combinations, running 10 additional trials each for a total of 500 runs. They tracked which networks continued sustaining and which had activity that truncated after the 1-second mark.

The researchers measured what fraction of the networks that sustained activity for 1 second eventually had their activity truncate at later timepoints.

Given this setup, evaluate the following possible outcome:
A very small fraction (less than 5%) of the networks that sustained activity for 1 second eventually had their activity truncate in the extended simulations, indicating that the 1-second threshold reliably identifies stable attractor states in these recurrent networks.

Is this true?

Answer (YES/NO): NO